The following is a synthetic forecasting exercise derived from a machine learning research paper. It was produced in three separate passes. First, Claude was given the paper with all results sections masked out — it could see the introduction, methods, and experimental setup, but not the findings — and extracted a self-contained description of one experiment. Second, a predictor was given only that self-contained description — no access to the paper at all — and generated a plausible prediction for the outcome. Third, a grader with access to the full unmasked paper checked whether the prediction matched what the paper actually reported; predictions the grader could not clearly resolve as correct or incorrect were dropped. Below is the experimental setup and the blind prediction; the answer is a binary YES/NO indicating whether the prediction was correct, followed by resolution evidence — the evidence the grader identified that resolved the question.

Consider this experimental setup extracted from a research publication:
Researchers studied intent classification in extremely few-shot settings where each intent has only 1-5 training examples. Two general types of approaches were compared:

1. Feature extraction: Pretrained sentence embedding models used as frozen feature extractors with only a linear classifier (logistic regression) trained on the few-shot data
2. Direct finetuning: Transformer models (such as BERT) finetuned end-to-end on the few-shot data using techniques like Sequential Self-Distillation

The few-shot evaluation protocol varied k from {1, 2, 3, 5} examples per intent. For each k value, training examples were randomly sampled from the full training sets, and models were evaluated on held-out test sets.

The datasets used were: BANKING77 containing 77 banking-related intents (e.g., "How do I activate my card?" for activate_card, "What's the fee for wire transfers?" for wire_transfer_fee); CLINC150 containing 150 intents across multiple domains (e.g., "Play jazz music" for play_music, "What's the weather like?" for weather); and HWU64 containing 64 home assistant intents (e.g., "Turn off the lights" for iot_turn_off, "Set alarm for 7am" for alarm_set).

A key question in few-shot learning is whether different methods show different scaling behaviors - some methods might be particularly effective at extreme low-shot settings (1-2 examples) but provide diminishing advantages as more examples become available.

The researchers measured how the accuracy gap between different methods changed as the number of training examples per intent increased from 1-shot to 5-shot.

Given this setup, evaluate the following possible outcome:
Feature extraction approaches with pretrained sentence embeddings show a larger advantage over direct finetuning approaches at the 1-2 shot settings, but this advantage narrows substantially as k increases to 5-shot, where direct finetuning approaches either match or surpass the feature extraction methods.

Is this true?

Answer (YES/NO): NO